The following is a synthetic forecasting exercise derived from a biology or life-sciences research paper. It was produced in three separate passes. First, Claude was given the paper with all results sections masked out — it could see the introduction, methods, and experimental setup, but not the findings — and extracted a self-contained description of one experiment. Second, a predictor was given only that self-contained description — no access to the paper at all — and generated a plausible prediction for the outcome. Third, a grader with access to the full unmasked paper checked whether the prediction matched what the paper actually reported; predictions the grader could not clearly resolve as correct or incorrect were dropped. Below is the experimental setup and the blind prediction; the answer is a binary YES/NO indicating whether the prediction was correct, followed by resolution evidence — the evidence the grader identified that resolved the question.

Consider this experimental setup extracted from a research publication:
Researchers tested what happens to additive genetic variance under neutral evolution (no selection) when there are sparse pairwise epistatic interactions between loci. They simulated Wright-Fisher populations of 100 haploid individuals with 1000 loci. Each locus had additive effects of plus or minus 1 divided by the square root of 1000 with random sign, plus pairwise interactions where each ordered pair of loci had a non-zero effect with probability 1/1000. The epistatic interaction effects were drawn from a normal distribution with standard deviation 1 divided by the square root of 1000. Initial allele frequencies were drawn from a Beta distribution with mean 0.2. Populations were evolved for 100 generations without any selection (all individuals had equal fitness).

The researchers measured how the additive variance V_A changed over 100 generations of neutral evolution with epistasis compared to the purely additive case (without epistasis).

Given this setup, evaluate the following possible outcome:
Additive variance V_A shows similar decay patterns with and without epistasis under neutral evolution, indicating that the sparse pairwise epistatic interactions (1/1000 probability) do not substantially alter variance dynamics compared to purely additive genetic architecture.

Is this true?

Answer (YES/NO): NO